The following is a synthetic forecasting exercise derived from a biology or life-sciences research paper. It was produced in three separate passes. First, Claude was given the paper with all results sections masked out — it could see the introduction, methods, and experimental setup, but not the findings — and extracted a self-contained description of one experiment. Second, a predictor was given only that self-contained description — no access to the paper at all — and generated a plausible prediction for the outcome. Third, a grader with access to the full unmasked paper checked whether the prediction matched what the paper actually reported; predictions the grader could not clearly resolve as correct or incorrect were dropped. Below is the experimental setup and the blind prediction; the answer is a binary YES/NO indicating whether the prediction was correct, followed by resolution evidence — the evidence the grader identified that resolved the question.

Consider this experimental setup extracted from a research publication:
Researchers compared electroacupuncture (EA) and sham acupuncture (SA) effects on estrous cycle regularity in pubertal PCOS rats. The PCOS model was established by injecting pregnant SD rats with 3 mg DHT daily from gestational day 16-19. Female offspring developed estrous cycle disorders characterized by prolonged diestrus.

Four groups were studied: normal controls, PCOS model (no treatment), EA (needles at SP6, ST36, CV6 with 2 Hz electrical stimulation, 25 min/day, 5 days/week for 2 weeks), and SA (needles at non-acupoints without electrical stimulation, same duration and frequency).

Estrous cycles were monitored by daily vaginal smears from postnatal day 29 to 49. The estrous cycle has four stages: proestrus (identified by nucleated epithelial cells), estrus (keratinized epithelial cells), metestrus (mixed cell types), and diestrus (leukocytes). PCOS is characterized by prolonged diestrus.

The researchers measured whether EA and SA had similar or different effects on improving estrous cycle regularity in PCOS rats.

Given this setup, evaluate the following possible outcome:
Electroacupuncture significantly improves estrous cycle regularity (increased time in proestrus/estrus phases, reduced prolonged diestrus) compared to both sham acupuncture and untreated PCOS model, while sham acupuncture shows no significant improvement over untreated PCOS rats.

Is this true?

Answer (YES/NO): NO